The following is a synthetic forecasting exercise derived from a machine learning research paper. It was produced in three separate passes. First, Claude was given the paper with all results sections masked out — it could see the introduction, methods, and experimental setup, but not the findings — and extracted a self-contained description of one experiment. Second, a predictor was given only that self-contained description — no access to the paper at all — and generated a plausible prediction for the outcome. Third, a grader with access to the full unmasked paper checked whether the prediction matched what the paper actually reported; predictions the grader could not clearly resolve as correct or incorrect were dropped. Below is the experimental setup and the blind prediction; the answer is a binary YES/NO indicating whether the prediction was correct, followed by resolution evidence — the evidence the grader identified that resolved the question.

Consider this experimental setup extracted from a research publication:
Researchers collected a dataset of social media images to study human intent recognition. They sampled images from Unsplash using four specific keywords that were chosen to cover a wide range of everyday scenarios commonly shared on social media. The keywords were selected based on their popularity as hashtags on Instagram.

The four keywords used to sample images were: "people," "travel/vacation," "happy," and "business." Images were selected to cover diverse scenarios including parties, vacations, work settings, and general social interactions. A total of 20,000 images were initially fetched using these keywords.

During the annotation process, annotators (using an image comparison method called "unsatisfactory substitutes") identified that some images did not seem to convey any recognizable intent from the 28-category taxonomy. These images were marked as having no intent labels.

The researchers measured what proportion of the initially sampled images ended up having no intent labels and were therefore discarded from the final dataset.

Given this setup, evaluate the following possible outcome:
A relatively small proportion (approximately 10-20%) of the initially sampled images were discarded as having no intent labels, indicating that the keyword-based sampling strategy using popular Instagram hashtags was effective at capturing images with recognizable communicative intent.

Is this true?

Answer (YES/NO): NO